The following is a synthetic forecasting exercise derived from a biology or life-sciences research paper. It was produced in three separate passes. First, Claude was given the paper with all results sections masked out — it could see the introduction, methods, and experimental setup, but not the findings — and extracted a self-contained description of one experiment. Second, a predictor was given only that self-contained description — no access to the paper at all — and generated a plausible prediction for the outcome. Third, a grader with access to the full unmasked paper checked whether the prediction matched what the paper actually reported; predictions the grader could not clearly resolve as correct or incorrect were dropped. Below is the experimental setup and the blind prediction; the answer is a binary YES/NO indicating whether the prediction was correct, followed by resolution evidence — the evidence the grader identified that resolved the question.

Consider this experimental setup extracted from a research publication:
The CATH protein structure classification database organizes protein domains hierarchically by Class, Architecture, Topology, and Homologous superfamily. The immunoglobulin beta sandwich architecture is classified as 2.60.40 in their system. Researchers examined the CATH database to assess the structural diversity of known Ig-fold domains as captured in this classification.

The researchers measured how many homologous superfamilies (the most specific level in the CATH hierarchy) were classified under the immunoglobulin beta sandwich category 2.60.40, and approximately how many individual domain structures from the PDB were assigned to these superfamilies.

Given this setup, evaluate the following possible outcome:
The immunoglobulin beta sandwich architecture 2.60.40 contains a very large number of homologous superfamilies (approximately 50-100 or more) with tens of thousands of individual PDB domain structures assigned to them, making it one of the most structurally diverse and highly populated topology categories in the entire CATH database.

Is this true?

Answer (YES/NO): YES